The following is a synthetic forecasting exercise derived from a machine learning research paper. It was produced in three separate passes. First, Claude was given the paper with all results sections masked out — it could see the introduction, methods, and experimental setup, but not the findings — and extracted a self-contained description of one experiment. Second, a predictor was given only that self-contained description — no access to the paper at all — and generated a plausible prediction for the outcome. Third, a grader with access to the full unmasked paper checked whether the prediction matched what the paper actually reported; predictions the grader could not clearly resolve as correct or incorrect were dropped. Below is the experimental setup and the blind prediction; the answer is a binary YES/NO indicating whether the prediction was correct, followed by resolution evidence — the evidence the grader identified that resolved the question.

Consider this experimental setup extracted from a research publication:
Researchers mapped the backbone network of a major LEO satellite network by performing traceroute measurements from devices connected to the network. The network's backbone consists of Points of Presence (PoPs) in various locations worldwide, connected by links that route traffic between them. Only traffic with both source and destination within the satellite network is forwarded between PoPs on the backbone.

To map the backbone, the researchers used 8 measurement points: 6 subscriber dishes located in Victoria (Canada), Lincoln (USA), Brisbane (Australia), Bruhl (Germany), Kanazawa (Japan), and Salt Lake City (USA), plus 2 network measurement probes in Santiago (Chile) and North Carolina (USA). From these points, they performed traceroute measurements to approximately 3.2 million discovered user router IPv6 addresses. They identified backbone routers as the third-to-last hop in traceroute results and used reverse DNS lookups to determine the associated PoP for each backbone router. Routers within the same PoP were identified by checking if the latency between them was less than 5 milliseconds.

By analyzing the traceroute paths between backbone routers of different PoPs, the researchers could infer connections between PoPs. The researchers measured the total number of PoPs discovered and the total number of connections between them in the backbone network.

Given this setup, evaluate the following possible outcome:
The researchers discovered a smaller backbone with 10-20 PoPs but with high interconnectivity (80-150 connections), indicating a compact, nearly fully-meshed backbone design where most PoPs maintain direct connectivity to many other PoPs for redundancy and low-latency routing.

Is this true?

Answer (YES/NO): NO